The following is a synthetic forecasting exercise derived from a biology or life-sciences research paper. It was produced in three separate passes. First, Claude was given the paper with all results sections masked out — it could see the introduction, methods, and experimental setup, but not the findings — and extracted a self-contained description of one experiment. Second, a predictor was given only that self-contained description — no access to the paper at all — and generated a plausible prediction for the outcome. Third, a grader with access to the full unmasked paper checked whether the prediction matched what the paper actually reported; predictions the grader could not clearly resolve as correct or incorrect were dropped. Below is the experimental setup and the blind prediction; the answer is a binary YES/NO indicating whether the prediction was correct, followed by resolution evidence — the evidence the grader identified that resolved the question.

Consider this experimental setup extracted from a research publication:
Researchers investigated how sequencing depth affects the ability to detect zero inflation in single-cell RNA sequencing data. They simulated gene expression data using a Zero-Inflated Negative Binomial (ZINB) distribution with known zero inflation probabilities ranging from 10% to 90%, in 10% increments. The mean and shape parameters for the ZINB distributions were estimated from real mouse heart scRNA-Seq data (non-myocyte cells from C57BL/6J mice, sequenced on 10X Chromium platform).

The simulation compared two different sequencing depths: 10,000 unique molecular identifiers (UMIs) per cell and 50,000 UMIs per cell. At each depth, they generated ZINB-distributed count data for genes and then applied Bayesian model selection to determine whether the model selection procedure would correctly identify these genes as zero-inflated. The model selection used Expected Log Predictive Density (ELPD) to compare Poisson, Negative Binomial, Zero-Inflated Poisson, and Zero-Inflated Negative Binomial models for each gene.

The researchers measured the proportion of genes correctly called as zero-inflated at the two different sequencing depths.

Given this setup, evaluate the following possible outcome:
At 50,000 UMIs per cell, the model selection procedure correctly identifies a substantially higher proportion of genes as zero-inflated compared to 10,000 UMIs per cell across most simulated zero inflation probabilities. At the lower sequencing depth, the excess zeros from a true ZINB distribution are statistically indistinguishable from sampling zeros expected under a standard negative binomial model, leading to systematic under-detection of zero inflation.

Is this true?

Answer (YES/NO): YES